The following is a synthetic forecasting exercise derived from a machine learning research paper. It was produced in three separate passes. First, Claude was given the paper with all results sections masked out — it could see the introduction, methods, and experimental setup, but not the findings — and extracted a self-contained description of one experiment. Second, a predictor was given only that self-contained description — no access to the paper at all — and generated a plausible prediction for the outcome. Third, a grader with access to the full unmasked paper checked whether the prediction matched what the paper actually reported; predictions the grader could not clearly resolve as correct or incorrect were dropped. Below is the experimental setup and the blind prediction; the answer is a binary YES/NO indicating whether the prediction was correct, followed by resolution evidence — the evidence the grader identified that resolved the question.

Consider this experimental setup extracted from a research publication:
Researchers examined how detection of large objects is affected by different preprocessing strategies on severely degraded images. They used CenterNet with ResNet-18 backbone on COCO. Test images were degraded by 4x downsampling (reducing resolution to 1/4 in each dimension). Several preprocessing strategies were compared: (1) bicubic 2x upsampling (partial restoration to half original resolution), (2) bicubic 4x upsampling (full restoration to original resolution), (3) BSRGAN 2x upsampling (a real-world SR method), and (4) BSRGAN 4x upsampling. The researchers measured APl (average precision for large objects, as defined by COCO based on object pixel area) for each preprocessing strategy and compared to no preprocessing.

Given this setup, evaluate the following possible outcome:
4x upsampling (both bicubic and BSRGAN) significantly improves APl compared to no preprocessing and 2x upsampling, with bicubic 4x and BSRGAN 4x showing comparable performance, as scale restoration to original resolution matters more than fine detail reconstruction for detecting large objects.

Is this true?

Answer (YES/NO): NO